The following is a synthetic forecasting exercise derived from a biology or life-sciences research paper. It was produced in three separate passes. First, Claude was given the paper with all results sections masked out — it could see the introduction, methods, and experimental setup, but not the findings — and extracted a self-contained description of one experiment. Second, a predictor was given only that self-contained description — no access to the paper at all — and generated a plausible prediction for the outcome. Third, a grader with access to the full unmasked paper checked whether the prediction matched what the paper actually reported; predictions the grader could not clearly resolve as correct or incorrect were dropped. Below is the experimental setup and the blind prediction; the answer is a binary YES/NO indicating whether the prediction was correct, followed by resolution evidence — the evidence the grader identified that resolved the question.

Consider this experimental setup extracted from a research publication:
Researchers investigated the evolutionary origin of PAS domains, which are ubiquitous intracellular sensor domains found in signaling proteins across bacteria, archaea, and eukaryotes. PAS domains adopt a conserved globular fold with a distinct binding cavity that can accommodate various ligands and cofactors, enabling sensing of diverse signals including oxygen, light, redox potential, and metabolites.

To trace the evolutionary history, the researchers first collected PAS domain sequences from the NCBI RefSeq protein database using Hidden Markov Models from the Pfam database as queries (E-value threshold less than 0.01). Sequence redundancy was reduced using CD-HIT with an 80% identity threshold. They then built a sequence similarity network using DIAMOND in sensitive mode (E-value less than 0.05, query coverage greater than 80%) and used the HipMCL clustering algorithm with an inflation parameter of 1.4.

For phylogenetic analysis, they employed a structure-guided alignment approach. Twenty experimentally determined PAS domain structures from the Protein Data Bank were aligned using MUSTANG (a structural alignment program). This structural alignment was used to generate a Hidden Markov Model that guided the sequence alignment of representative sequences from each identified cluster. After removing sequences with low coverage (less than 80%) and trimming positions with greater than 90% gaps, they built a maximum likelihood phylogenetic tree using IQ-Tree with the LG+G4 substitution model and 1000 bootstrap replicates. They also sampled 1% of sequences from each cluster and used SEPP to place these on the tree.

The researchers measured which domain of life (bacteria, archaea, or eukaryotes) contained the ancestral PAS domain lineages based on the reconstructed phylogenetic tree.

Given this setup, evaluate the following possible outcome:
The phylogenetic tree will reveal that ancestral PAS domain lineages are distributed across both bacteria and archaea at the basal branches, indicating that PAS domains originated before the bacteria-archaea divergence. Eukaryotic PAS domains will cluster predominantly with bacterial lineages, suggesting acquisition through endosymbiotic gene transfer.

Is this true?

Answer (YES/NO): NO